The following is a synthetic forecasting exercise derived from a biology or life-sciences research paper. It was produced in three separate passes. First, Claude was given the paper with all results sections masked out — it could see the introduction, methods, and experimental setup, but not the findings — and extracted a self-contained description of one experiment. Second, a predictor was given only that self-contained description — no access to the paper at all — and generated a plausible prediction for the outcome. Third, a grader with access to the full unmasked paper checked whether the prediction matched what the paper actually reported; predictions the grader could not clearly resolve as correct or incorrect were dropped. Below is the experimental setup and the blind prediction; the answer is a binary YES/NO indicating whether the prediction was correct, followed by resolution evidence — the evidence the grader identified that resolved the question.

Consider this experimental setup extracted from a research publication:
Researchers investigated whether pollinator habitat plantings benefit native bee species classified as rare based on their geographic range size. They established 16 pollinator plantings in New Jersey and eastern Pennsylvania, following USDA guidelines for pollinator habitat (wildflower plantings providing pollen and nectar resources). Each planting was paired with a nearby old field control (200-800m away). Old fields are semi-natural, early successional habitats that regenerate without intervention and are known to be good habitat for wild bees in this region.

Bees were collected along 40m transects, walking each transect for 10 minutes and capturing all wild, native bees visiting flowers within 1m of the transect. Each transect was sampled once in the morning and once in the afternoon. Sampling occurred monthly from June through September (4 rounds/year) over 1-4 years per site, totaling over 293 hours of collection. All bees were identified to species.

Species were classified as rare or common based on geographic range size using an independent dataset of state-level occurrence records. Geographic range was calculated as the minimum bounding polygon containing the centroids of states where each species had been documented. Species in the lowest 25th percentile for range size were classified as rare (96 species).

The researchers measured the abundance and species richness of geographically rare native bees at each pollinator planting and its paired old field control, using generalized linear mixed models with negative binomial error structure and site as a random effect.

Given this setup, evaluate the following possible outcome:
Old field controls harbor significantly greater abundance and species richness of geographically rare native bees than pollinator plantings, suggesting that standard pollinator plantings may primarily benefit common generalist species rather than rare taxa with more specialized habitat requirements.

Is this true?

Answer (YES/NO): NO